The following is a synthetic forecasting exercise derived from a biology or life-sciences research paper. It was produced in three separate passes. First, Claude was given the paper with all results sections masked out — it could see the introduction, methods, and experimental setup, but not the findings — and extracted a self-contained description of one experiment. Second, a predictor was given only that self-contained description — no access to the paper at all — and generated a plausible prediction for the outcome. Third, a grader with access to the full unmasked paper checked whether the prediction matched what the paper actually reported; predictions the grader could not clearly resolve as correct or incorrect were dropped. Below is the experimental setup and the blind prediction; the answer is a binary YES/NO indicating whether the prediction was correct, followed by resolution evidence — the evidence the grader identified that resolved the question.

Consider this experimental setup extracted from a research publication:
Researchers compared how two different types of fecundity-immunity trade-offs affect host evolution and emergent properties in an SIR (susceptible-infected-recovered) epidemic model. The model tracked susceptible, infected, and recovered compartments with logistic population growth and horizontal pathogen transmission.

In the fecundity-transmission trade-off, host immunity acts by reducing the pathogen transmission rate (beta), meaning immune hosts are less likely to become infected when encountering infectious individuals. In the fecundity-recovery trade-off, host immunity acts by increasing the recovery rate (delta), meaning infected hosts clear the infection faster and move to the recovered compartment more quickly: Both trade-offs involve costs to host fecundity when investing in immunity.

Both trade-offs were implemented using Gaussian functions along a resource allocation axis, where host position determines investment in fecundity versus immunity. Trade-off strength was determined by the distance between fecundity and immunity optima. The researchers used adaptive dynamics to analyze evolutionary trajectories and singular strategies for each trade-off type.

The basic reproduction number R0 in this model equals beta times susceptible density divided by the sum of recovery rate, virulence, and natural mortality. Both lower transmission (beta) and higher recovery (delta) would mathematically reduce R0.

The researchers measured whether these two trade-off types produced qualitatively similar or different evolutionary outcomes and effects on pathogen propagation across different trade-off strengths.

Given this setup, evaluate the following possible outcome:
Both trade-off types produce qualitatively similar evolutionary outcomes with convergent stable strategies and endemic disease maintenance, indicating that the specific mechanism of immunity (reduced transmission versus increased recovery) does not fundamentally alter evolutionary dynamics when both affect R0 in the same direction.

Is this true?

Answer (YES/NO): NO